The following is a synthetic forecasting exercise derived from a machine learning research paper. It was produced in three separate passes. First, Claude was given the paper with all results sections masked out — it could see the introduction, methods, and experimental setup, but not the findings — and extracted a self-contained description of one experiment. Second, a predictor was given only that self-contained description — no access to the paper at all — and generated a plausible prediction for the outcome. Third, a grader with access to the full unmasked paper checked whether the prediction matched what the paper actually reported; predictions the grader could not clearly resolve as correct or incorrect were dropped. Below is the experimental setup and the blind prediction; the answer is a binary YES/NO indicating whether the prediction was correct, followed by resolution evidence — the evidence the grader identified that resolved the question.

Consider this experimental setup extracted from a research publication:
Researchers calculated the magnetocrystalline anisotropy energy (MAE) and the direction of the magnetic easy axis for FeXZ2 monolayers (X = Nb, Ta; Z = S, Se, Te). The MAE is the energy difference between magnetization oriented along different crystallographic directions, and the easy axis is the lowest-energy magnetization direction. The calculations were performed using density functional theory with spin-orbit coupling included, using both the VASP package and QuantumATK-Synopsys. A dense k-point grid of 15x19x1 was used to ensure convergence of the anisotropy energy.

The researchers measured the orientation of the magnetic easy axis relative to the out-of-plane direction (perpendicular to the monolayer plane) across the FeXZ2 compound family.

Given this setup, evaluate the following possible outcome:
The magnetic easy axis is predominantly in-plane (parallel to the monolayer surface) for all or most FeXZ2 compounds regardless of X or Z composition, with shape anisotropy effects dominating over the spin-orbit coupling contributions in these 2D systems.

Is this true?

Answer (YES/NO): NO